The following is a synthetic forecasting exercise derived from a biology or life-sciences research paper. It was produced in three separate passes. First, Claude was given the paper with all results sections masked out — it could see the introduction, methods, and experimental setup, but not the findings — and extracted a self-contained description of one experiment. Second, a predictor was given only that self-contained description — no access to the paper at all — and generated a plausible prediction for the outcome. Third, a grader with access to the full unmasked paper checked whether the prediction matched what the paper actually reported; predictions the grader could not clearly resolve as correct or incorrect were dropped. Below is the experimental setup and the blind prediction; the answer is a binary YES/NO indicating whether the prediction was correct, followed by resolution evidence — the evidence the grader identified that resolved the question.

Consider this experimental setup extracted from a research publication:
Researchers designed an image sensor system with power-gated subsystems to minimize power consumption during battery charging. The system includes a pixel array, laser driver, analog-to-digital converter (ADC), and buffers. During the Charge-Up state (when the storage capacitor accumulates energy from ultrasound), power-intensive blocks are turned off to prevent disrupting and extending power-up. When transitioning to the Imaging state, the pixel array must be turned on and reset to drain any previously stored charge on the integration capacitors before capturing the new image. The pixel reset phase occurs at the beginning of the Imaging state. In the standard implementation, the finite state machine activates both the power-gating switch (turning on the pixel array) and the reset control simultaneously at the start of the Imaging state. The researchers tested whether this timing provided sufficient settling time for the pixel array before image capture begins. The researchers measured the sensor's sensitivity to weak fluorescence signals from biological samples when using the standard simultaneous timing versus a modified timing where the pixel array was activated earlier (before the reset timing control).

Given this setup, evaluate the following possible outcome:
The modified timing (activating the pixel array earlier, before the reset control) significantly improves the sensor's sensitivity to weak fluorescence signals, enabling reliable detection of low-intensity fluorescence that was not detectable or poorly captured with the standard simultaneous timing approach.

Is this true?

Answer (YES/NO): YES